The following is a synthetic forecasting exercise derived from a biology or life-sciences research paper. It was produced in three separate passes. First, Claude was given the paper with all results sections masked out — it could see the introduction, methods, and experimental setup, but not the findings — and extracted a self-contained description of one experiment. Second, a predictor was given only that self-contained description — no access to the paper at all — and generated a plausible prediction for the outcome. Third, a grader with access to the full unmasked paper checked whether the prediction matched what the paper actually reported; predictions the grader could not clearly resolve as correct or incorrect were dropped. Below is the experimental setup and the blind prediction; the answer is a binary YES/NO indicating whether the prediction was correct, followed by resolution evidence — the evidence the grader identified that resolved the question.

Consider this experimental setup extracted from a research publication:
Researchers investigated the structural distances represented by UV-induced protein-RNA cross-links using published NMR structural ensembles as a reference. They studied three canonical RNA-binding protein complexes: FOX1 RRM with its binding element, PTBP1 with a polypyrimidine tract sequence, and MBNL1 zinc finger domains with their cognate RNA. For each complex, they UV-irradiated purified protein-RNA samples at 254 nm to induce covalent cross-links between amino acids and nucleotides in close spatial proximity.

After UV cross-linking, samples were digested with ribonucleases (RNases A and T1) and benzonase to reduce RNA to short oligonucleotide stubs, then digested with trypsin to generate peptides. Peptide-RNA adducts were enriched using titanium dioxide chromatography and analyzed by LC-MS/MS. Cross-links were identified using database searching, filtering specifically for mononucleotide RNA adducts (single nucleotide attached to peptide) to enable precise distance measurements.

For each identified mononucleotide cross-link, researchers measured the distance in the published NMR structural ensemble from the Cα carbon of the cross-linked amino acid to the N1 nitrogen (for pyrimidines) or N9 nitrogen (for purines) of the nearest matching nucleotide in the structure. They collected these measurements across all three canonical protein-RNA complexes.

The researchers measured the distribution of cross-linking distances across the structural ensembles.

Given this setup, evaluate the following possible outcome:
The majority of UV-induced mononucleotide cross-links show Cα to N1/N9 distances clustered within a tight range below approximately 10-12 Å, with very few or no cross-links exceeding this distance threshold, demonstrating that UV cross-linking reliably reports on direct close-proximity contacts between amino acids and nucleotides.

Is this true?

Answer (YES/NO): NO